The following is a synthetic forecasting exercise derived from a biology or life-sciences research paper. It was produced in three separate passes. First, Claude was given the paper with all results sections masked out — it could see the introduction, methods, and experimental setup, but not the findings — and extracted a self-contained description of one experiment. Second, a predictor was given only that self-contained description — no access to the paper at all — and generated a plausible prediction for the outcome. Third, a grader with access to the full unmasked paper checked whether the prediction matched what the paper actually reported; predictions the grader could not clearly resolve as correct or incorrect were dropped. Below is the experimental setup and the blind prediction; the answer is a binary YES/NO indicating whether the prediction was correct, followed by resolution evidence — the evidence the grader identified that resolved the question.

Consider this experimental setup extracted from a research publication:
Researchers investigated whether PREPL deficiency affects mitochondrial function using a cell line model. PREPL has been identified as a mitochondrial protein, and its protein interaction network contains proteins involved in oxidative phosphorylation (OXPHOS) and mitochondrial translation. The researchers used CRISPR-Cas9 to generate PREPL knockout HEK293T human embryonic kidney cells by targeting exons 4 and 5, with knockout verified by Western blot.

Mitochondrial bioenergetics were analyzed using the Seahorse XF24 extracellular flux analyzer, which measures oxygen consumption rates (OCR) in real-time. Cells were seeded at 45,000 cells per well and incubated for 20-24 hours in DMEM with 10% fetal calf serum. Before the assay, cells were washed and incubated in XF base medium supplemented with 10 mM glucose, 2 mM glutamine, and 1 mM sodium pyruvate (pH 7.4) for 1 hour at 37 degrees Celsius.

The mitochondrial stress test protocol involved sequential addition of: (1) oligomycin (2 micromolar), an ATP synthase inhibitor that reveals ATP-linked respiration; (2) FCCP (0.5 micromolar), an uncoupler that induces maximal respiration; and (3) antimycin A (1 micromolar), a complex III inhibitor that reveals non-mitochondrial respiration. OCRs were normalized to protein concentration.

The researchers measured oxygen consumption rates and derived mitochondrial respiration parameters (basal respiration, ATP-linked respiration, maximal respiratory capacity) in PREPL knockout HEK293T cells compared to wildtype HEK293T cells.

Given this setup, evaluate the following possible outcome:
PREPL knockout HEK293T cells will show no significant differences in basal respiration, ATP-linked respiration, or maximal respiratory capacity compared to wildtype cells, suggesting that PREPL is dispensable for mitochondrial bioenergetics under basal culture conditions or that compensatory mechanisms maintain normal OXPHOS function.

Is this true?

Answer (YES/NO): NO